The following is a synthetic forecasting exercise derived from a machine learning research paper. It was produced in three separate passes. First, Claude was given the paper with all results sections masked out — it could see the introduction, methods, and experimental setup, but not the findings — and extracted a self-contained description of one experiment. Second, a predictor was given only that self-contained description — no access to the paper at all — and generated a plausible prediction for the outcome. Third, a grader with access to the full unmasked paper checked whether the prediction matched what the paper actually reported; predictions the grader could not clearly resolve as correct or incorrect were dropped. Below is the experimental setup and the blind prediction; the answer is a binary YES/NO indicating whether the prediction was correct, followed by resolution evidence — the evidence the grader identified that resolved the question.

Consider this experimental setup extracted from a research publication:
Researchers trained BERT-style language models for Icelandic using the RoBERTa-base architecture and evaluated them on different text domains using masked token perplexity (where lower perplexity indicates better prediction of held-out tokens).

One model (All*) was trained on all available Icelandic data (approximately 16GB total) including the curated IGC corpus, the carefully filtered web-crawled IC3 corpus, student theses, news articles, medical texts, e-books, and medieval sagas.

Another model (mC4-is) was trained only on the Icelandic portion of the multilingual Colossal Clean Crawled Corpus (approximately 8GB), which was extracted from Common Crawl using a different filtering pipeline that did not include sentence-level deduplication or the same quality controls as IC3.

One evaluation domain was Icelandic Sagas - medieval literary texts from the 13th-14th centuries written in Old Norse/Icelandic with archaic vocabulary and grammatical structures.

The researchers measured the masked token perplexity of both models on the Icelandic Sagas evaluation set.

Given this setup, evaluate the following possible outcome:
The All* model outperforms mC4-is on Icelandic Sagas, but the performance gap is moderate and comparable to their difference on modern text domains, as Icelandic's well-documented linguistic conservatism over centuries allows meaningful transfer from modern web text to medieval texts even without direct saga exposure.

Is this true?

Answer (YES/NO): NO